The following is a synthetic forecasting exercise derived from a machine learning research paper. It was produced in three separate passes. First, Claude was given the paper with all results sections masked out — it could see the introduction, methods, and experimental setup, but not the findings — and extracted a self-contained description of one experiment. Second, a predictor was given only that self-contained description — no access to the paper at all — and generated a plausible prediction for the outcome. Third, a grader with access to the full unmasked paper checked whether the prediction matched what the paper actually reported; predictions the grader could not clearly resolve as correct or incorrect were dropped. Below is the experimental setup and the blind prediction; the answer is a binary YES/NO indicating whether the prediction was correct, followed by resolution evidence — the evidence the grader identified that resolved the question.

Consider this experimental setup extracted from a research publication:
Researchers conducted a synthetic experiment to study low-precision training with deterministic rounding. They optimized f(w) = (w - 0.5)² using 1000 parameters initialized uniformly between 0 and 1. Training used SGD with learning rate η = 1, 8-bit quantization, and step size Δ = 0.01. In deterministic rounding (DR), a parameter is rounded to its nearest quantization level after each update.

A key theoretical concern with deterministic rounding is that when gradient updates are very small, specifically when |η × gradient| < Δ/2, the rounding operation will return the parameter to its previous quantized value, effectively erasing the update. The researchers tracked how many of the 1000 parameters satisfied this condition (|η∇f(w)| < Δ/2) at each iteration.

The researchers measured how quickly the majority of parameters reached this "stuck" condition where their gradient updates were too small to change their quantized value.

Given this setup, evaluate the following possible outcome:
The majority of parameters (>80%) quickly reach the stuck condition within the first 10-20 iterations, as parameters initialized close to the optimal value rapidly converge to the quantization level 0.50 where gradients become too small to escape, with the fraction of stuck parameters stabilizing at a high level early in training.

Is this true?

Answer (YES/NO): YES